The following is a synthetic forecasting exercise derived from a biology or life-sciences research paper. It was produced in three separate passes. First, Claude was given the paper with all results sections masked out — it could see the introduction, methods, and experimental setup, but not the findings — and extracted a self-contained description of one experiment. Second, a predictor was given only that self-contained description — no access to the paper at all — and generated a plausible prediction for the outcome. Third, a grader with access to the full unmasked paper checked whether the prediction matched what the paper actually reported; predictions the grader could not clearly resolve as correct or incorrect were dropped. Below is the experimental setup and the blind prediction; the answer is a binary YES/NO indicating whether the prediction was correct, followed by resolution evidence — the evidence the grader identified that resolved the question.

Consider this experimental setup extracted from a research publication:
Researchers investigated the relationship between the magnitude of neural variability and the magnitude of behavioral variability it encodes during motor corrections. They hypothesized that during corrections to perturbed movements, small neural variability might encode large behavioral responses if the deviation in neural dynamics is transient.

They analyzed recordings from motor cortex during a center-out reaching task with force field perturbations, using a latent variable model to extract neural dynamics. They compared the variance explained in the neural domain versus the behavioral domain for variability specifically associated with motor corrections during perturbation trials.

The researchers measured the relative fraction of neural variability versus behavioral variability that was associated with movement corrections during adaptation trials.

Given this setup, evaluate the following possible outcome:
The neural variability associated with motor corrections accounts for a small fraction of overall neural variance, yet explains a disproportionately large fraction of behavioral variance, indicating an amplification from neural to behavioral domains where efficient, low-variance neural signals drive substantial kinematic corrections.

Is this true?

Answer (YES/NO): YES